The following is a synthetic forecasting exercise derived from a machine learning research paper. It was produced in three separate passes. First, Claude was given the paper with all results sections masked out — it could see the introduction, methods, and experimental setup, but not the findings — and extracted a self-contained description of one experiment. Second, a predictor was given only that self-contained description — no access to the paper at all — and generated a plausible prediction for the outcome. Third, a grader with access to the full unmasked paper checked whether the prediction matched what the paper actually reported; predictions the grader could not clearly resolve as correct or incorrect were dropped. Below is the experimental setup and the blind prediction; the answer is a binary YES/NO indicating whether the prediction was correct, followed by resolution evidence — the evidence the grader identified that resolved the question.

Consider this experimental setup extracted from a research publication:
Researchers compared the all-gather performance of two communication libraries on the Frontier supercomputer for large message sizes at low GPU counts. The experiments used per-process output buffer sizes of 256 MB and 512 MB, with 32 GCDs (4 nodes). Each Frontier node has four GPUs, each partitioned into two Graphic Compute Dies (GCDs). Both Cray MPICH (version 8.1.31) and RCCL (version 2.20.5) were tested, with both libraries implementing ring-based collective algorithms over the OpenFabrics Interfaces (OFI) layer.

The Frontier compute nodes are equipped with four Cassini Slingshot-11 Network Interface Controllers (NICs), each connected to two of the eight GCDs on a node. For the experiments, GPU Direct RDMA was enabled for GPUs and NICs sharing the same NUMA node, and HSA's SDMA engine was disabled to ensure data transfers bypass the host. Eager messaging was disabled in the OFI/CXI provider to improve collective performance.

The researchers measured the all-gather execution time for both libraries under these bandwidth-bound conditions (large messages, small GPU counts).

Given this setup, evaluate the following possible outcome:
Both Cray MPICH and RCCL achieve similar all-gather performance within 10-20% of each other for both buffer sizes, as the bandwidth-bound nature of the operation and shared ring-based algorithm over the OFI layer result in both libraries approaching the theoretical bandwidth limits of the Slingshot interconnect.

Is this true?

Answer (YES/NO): NO